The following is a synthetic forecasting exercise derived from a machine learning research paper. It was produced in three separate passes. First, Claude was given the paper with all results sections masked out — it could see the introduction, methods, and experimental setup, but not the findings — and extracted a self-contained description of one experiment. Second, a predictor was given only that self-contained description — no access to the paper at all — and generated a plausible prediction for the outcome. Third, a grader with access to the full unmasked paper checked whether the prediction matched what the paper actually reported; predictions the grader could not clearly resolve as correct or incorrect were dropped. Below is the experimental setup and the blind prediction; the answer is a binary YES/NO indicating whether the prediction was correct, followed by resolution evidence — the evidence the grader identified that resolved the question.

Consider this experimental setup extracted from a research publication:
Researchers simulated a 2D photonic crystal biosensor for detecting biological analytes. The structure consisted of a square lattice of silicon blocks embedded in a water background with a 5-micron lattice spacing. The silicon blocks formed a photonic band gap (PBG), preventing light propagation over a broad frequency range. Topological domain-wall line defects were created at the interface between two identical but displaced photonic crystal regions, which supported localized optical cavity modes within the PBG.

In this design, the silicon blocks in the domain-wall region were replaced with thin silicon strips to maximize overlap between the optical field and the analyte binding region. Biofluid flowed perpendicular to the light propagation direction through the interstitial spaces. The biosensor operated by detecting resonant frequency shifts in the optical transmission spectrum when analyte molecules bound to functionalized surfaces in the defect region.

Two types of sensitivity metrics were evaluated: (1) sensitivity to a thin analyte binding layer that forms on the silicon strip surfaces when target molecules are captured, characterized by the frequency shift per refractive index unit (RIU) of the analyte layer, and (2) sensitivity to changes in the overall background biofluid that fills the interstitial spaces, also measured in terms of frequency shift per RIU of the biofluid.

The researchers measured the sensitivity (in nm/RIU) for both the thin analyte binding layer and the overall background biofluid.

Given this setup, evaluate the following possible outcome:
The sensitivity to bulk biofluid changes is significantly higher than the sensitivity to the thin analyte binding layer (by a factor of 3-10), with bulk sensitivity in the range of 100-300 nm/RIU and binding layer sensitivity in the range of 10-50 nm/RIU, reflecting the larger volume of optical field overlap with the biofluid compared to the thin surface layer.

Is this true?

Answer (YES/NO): NO